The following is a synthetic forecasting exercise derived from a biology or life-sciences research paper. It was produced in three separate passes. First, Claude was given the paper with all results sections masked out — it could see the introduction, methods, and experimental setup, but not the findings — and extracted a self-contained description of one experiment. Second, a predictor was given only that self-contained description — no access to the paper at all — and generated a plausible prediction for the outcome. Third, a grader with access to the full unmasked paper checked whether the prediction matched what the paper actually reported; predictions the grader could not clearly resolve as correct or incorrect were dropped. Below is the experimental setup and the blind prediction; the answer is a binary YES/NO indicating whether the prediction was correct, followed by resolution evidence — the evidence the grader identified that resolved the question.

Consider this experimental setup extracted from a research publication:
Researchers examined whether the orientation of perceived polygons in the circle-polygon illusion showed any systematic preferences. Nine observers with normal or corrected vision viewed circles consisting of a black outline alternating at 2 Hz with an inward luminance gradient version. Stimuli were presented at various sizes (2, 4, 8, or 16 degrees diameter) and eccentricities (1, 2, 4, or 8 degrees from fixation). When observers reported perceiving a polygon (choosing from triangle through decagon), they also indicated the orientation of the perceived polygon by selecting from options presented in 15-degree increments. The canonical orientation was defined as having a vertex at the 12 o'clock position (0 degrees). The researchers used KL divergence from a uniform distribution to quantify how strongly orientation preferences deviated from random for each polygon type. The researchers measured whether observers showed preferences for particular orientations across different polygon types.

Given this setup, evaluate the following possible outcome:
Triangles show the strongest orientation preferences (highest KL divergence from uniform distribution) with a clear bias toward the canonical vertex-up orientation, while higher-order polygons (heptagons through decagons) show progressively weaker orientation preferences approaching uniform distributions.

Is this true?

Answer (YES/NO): NO